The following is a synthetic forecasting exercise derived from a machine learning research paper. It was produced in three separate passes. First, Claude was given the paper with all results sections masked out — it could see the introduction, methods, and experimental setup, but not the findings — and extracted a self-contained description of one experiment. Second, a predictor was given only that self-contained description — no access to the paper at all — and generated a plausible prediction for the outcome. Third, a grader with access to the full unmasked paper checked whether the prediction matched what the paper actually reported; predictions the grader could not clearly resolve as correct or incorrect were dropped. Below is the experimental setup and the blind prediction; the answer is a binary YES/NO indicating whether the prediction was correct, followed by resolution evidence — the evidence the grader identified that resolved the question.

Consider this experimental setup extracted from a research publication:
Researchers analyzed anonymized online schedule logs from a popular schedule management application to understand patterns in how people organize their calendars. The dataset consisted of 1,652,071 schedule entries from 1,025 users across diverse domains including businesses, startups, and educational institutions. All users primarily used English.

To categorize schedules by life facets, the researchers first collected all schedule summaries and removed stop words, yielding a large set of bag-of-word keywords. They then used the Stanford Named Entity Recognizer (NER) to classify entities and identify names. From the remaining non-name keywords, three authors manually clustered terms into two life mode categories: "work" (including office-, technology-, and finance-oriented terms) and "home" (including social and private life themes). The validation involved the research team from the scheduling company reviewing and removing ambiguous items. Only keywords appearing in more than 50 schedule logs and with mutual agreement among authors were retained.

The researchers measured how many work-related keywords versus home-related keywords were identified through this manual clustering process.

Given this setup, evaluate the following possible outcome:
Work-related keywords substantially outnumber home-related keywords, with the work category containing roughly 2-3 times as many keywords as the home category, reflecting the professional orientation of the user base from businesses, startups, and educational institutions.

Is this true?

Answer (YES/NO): NO